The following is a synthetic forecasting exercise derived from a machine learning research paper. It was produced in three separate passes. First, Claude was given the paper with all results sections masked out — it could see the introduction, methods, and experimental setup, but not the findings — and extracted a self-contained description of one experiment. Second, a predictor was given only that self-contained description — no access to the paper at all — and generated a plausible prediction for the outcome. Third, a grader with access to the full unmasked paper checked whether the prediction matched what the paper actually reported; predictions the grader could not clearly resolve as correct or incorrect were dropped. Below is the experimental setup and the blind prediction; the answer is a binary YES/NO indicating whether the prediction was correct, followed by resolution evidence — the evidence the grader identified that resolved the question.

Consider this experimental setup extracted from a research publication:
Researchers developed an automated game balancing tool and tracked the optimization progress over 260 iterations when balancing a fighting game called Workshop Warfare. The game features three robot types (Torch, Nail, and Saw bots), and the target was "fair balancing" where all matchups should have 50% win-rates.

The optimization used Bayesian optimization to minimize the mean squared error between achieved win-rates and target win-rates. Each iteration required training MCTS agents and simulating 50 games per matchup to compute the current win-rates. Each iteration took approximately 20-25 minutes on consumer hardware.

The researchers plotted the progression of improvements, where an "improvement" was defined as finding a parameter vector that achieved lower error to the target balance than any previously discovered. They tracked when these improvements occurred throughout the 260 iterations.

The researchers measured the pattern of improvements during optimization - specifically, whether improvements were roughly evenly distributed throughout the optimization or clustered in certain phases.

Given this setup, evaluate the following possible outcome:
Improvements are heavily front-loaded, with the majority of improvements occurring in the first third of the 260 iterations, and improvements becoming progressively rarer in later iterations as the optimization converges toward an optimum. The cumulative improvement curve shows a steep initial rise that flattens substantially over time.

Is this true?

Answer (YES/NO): NO